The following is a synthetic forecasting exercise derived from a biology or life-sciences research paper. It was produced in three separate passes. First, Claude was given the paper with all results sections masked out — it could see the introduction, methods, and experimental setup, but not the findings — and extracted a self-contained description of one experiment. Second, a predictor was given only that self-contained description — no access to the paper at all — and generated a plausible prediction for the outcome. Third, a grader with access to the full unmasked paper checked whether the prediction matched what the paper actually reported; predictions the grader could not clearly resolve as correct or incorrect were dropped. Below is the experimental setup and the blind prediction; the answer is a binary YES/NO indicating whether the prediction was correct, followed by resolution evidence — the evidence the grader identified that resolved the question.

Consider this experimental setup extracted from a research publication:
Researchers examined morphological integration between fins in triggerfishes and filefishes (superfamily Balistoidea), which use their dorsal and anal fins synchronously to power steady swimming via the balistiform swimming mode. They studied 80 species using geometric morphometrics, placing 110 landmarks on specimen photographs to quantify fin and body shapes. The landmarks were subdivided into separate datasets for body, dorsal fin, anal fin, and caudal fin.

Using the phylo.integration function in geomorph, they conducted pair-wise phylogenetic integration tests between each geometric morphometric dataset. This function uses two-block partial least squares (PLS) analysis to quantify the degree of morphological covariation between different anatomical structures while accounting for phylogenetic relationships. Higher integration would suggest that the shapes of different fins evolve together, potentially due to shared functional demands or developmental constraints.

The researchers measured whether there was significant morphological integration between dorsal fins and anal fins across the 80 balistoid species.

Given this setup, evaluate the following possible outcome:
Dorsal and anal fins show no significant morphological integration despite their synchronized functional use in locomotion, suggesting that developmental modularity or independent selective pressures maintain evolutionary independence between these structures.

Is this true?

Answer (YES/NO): NO